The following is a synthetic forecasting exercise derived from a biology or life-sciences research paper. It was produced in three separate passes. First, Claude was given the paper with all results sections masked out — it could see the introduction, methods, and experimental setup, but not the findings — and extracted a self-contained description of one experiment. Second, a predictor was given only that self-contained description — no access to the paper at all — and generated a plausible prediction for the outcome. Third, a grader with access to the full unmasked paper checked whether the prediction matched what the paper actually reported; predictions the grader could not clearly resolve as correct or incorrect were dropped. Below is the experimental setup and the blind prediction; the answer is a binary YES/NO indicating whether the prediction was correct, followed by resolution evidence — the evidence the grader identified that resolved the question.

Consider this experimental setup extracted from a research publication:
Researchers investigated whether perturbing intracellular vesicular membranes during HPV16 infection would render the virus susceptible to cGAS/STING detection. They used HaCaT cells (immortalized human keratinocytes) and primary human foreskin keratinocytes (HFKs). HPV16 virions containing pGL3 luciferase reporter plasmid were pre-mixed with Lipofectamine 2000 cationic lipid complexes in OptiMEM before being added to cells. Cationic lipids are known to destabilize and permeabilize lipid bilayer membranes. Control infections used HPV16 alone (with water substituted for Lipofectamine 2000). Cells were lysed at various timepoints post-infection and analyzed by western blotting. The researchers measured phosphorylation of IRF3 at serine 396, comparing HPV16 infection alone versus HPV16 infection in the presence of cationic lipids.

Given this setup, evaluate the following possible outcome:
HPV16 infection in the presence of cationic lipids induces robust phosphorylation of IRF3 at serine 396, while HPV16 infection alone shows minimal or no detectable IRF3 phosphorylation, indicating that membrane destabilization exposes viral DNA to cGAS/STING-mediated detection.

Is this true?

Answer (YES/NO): YES